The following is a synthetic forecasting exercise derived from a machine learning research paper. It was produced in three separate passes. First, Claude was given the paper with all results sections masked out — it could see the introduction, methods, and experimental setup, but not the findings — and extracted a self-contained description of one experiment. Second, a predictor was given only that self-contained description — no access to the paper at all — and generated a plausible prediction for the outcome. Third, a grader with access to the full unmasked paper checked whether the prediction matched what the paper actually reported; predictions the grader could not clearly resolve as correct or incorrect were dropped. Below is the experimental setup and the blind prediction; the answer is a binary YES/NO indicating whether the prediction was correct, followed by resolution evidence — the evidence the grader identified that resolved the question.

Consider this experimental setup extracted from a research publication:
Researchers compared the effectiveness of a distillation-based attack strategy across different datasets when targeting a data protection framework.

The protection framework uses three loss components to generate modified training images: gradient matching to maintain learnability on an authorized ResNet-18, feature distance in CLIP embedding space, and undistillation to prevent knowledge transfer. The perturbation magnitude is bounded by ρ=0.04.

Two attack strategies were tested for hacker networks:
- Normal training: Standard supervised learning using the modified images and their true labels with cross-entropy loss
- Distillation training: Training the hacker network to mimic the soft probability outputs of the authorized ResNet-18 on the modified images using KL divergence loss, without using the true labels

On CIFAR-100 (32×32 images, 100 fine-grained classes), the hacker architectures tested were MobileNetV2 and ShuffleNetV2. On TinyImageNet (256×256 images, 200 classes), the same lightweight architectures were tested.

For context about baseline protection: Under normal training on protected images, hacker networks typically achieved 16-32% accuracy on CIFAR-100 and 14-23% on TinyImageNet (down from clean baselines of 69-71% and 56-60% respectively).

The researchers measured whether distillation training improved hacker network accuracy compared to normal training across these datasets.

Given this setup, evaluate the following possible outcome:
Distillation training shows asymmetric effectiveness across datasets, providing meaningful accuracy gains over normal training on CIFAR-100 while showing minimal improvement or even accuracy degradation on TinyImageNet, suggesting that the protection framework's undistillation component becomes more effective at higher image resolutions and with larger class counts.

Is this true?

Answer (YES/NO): NO